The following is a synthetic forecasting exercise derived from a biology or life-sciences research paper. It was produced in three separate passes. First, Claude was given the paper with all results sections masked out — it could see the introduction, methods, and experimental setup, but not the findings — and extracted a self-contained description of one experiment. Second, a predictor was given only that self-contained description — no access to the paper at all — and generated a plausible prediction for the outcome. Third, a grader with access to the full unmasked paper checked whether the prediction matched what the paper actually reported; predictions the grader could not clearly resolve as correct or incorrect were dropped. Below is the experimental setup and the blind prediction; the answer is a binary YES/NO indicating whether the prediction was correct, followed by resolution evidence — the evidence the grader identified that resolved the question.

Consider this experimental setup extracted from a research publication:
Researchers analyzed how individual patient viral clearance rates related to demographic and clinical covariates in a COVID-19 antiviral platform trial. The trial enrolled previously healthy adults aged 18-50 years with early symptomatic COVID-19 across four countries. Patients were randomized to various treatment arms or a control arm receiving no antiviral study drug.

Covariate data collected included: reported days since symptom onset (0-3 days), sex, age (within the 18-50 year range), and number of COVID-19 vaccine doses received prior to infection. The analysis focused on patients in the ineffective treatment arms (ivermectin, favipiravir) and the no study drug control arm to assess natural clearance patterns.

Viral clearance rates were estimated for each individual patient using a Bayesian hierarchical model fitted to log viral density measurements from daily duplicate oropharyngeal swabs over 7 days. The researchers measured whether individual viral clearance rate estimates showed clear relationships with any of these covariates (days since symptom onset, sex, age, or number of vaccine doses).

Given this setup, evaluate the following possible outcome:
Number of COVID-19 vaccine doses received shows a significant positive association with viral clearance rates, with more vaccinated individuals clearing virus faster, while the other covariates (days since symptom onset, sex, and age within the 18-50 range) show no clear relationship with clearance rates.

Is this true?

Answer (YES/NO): NO